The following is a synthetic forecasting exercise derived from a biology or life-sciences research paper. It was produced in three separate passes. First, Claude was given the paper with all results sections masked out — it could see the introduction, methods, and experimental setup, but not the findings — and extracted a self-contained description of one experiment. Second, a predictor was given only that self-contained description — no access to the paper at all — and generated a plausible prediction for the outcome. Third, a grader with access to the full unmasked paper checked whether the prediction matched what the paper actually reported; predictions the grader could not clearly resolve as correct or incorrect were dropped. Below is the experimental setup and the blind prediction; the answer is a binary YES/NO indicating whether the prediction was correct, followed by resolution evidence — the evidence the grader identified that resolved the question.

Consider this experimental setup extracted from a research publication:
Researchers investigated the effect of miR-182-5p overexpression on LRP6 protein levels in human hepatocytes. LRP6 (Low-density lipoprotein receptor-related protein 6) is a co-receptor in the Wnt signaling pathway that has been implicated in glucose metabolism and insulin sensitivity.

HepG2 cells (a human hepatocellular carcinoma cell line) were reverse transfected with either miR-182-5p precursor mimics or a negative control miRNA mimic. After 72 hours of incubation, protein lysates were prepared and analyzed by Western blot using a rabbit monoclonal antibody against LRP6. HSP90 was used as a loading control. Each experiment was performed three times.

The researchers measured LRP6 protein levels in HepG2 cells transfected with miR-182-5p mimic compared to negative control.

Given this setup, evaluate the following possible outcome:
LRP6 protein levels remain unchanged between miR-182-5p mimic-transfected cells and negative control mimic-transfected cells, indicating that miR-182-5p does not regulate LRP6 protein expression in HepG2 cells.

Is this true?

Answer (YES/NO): NO